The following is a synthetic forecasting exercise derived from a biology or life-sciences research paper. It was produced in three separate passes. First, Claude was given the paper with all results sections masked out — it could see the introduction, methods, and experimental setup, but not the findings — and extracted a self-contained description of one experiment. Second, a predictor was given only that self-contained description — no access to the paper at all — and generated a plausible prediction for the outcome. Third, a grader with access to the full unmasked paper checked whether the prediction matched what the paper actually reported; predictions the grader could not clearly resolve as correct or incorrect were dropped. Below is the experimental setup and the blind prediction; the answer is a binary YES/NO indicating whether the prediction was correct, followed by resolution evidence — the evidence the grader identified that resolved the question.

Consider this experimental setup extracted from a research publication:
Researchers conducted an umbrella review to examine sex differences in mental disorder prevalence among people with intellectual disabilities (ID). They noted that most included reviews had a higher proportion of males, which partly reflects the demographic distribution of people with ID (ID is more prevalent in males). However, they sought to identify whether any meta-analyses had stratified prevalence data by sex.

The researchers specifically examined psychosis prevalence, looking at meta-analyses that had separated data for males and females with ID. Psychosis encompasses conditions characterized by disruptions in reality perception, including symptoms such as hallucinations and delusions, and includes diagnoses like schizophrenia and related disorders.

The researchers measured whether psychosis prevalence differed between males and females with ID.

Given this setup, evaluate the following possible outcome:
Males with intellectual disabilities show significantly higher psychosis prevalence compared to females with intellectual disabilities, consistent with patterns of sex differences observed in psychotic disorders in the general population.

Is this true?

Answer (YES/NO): NO